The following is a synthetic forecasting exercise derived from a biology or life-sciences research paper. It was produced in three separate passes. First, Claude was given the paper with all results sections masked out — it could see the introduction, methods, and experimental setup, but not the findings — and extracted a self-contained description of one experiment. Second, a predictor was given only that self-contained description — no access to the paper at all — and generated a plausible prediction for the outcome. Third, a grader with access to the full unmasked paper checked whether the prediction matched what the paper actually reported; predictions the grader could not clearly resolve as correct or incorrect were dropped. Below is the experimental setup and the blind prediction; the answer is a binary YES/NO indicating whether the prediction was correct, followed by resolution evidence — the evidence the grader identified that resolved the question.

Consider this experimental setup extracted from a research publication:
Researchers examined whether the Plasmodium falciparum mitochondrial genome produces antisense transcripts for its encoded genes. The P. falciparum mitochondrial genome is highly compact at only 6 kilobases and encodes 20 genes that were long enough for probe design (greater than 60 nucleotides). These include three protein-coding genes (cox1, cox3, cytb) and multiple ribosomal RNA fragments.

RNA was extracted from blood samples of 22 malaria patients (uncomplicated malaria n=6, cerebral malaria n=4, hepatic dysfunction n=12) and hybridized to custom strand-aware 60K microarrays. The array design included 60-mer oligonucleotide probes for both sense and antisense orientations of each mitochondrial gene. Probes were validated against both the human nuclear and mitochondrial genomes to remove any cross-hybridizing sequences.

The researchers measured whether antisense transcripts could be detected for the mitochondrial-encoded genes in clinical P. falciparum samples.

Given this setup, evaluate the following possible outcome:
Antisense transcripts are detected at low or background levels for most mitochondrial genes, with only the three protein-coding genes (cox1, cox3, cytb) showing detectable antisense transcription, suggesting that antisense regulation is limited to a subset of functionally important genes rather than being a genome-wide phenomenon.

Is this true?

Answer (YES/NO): NO